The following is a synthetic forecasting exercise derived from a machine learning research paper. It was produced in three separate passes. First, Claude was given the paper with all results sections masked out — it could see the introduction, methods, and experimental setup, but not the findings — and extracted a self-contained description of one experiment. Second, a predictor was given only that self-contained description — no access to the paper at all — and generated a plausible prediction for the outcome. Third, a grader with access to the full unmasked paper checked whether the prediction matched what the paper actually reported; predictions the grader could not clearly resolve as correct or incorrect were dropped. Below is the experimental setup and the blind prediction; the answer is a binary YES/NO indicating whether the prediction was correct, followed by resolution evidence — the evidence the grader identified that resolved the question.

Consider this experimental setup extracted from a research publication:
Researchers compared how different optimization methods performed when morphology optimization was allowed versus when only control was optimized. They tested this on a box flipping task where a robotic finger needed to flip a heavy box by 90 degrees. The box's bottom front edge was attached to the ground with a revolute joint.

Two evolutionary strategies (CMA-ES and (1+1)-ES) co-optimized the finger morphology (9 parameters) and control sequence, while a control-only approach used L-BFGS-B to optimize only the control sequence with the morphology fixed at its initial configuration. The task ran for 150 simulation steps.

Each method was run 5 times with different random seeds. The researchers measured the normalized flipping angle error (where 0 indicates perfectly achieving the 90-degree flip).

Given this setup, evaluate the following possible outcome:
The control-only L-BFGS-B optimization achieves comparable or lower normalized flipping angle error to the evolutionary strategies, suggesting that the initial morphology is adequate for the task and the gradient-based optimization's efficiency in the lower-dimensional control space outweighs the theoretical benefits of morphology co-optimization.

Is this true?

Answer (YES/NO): NO